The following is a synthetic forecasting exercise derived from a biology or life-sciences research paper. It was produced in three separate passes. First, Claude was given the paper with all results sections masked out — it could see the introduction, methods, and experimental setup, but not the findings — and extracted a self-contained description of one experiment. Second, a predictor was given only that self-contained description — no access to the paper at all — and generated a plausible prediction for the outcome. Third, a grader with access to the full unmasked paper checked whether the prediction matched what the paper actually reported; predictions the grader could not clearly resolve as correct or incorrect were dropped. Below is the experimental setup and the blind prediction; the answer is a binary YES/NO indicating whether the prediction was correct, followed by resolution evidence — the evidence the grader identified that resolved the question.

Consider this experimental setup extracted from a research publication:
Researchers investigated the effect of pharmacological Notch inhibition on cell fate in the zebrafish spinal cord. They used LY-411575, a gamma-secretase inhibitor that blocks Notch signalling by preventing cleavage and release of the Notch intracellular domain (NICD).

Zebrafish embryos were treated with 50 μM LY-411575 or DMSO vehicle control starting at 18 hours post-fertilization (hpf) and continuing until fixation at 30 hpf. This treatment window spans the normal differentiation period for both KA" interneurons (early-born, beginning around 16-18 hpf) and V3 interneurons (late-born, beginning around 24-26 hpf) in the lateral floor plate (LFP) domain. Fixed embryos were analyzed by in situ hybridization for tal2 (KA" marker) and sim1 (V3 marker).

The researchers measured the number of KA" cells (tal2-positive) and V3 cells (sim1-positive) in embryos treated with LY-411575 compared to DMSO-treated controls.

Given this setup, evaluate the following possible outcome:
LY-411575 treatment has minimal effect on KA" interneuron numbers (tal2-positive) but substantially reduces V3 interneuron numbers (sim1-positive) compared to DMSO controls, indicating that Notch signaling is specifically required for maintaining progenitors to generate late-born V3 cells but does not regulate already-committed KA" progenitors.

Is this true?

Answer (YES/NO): NO